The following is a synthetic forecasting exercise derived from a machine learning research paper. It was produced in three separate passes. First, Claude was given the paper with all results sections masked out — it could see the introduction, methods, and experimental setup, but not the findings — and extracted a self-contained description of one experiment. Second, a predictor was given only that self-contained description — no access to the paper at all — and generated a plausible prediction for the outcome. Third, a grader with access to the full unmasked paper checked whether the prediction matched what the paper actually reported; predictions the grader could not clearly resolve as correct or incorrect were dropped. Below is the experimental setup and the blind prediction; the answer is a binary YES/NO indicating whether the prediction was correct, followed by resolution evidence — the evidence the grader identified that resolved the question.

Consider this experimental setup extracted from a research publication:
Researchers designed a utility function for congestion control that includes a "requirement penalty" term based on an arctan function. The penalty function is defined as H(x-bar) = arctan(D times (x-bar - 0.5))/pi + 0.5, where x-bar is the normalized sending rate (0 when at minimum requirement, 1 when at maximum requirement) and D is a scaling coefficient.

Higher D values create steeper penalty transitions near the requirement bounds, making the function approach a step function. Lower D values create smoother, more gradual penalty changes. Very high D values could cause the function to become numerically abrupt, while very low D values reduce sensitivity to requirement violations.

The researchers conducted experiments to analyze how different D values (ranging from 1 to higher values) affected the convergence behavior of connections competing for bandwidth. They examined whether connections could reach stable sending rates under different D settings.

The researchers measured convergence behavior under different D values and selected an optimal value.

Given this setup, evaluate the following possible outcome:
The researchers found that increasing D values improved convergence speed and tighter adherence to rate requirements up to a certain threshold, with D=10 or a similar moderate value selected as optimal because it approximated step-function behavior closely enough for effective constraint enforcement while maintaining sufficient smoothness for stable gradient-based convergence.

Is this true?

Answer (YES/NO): NO